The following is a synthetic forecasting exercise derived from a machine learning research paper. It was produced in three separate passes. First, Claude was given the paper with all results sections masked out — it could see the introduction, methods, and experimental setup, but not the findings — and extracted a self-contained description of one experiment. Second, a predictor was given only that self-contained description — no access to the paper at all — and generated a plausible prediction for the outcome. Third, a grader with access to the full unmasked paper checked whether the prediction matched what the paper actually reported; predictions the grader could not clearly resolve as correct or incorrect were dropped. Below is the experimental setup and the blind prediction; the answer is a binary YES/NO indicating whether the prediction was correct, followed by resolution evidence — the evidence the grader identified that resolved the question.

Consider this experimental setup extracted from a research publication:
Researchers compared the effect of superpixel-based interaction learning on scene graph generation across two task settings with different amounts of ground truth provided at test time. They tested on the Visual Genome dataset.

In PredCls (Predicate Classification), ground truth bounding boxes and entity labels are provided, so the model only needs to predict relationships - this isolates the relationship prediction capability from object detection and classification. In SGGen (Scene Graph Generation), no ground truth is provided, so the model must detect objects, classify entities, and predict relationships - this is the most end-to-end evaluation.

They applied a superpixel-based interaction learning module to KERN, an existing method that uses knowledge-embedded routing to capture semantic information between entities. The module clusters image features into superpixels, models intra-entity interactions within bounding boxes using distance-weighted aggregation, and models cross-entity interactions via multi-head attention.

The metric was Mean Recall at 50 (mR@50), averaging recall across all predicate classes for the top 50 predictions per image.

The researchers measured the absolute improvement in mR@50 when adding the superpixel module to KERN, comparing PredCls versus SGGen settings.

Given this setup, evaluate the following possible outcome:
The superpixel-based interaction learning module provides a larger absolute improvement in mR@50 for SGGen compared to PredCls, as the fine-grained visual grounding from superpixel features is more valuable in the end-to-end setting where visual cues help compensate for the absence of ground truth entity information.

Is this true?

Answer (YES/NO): NO